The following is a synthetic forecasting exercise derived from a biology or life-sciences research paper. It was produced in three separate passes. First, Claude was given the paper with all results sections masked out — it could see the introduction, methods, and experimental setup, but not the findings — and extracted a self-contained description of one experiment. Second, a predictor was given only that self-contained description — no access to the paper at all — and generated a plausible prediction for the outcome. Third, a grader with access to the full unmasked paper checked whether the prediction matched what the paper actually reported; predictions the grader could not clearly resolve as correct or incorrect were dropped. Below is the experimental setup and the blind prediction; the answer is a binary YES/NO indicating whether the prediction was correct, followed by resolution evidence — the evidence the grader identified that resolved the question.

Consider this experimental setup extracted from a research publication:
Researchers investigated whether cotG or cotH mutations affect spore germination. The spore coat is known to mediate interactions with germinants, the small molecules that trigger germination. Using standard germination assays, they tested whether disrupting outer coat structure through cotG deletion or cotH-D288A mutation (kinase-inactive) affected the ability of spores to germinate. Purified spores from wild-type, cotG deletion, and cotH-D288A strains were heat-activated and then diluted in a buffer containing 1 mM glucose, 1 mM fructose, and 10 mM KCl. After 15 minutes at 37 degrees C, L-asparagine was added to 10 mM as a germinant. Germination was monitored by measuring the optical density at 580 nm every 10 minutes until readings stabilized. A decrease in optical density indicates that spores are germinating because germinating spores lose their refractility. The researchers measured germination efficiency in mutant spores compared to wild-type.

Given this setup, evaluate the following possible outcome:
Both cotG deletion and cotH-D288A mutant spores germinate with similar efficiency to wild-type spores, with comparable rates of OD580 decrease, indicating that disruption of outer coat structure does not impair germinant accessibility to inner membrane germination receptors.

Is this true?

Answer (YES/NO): NO